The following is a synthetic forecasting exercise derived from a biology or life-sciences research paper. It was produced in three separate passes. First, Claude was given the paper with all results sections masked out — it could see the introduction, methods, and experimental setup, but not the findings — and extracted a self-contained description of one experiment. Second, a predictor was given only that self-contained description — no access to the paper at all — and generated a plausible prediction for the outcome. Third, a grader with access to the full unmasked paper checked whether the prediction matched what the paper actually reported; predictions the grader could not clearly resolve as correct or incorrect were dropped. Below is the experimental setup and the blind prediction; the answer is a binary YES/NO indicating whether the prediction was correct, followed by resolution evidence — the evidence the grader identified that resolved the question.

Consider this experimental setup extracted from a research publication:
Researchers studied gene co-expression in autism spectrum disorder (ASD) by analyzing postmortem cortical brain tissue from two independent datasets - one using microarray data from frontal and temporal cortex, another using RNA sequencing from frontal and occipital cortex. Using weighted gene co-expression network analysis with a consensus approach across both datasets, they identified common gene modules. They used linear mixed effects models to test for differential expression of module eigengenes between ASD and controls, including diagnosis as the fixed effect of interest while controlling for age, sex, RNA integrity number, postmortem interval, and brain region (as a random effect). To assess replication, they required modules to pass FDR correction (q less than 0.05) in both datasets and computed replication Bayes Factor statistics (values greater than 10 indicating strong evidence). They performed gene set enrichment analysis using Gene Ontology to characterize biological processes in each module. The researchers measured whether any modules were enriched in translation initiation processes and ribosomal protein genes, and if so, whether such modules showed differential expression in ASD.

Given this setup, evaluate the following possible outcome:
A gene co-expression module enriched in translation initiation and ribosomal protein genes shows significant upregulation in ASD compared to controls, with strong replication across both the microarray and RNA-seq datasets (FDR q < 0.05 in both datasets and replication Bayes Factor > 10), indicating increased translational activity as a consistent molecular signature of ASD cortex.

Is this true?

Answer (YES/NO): YES